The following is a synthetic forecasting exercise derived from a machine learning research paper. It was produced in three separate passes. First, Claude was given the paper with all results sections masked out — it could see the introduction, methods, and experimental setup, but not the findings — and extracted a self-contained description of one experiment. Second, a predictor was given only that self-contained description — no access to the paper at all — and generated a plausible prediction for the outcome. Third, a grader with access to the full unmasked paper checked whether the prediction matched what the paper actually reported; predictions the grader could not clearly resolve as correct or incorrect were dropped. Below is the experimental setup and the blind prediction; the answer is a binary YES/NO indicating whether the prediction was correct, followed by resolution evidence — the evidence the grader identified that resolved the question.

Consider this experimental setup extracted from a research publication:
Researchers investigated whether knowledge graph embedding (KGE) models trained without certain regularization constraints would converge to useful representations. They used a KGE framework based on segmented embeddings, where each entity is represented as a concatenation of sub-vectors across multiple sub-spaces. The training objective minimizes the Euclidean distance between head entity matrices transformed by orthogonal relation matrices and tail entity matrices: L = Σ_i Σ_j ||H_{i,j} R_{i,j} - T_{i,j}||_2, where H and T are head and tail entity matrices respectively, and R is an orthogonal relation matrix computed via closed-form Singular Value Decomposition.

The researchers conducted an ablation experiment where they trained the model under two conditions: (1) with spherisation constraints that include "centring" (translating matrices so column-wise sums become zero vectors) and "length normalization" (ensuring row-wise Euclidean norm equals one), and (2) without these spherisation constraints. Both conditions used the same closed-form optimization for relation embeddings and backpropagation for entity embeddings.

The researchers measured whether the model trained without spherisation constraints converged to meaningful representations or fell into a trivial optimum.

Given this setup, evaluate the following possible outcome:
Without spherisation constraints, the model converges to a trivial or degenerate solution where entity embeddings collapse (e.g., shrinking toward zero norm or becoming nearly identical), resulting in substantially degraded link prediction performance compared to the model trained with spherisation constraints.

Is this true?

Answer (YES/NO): YES